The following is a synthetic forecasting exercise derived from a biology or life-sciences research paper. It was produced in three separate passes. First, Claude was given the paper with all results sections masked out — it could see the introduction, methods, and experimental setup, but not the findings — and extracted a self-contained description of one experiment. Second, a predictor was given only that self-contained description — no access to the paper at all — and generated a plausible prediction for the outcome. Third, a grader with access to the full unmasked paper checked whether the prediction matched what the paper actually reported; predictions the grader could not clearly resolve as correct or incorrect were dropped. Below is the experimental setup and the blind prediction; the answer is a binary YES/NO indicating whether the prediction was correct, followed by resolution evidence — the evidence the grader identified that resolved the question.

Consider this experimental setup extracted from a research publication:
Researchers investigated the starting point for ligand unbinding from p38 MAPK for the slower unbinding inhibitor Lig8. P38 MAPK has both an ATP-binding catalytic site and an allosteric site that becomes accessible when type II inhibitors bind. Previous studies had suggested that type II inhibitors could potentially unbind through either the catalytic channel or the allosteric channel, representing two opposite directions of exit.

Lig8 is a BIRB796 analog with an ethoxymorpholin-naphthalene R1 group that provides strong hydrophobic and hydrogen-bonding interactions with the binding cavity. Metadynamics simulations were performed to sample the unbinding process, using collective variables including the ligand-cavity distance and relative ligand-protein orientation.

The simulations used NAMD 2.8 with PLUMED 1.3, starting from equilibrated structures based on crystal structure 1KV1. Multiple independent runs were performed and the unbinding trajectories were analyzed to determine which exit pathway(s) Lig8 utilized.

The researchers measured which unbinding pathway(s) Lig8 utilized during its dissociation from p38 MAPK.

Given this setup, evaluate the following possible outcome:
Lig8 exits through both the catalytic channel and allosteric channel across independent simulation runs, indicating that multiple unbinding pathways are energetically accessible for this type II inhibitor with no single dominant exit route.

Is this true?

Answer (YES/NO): NO